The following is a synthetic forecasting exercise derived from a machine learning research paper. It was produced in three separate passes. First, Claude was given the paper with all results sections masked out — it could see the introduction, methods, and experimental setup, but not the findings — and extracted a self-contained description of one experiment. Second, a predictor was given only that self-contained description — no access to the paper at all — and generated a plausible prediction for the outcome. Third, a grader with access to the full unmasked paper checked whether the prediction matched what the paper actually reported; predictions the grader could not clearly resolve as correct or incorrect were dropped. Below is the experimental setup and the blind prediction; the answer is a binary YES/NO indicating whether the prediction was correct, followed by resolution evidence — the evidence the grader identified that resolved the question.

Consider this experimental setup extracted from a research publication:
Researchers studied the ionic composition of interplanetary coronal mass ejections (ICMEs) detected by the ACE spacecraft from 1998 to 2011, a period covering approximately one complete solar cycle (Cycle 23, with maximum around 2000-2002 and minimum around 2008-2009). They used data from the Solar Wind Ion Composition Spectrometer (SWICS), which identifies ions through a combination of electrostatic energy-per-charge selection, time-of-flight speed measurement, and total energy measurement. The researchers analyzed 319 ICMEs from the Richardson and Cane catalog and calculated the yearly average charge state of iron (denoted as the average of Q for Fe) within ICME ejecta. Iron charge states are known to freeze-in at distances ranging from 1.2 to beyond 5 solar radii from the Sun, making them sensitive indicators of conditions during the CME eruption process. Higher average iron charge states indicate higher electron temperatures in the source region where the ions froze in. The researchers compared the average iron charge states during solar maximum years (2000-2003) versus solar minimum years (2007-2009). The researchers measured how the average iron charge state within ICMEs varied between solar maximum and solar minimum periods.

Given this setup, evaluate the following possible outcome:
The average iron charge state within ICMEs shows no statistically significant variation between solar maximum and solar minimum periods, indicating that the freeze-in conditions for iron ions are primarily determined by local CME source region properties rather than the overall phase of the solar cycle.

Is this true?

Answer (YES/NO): NO